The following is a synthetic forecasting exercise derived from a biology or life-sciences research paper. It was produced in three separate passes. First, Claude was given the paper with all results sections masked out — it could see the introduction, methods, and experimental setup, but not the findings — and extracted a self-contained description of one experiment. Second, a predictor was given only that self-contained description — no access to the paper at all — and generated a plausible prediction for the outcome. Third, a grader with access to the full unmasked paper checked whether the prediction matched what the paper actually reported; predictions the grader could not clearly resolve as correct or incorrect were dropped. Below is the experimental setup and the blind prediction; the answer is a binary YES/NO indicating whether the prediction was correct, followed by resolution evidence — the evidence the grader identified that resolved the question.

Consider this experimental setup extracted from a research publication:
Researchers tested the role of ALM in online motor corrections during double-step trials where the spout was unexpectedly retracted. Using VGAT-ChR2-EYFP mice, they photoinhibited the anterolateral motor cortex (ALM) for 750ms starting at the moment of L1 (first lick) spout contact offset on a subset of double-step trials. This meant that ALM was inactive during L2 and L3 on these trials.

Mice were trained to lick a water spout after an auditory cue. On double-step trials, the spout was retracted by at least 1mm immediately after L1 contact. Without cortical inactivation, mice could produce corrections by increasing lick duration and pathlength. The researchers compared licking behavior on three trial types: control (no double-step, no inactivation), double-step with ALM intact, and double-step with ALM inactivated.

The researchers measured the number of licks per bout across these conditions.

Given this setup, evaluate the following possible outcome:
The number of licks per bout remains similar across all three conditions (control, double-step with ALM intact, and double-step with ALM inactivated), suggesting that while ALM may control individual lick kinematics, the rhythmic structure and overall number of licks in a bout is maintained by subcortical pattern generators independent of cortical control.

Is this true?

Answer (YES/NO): NO